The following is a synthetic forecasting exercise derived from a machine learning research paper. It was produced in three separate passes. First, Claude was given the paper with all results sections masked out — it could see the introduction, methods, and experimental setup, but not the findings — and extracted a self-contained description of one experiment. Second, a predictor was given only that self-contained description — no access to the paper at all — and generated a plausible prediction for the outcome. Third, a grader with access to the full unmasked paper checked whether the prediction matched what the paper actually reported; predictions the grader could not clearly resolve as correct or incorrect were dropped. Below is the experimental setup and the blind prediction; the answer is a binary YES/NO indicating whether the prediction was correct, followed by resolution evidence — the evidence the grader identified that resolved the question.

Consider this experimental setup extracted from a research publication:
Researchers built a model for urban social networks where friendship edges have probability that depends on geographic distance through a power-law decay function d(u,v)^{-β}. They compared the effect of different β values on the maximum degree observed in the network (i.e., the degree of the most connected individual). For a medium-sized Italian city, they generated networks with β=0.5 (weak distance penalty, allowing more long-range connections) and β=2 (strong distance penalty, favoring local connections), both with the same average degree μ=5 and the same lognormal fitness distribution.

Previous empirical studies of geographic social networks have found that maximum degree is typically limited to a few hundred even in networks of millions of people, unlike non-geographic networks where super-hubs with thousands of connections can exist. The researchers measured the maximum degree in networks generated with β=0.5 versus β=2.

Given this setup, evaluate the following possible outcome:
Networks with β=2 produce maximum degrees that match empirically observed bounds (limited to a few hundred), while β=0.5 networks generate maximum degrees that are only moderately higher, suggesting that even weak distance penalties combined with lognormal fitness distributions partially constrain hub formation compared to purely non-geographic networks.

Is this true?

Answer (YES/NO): NO